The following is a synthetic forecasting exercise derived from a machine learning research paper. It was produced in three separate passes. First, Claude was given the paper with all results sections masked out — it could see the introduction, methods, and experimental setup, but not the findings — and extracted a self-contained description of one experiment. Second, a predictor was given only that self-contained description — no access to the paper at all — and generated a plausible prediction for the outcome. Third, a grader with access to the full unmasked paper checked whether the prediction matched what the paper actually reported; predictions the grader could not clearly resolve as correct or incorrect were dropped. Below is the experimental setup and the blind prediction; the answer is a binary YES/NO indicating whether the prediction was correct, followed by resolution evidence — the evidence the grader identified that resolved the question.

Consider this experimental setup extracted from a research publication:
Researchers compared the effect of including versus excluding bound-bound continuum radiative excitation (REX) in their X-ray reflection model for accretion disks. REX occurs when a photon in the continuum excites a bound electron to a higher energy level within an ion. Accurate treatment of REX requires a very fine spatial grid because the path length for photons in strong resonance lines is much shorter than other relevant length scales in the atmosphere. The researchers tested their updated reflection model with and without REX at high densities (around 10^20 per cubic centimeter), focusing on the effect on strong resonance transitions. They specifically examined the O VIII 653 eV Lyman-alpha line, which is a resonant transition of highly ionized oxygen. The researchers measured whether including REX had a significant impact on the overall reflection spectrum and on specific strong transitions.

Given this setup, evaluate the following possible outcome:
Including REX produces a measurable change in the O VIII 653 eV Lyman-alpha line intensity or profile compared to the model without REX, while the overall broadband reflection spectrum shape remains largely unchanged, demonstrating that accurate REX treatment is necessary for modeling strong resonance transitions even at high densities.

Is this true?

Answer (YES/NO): NO